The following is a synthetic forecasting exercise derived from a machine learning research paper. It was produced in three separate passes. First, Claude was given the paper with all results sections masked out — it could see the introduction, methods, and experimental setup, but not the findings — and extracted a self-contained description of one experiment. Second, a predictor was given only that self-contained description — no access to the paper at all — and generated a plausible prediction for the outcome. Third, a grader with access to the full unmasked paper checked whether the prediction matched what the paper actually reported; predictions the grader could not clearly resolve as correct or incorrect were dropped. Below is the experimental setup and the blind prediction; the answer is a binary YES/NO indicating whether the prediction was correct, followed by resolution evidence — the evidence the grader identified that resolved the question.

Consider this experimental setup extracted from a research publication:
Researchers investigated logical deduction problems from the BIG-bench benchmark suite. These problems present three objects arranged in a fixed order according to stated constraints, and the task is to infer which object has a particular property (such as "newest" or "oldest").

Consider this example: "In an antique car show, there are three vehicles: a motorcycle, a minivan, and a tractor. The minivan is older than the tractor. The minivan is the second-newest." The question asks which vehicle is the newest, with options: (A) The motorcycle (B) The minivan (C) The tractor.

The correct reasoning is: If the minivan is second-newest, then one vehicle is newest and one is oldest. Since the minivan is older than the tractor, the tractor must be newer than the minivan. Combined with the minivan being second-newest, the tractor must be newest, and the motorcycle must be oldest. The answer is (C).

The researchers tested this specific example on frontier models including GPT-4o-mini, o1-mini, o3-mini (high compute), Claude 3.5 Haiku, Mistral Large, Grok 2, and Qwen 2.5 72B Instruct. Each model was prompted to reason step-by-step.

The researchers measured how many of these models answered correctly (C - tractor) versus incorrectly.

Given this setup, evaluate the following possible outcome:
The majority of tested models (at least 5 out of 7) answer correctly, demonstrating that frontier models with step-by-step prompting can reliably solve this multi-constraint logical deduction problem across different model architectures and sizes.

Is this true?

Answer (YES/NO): NO